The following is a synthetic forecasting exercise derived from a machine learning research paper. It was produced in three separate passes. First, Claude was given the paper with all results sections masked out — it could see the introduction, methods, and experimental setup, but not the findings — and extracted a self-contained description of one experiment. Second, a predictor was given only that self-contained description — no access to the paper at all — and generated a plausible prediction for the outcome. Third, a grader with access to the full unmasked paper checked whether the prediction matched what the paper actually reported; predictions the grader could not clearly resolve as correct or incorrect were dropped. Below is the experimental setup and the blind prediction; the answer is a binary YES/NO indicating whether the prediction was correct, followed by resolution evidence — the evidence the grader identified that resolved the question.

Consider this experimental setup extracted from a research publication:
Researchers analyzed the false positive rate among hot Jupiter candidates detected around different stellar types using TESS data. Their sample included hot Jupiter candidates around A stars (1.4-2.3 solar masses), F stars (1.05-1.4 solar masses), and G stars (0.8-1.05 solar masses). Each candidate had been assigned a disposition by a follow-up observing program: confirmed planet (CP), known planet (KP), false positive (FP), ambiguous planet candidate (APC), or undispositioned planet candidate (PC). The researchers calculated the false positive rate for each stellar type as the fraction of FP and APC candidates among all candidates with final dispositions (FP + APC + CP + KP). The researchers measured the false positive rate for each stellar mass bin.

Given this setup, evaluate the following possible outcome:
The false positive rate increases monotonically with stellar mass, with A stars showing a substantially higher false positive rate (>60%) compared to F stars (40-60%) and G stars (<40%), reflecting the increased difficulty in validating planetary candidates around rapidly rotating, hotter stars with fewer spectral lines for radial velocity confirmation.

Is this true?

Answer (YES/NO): NO